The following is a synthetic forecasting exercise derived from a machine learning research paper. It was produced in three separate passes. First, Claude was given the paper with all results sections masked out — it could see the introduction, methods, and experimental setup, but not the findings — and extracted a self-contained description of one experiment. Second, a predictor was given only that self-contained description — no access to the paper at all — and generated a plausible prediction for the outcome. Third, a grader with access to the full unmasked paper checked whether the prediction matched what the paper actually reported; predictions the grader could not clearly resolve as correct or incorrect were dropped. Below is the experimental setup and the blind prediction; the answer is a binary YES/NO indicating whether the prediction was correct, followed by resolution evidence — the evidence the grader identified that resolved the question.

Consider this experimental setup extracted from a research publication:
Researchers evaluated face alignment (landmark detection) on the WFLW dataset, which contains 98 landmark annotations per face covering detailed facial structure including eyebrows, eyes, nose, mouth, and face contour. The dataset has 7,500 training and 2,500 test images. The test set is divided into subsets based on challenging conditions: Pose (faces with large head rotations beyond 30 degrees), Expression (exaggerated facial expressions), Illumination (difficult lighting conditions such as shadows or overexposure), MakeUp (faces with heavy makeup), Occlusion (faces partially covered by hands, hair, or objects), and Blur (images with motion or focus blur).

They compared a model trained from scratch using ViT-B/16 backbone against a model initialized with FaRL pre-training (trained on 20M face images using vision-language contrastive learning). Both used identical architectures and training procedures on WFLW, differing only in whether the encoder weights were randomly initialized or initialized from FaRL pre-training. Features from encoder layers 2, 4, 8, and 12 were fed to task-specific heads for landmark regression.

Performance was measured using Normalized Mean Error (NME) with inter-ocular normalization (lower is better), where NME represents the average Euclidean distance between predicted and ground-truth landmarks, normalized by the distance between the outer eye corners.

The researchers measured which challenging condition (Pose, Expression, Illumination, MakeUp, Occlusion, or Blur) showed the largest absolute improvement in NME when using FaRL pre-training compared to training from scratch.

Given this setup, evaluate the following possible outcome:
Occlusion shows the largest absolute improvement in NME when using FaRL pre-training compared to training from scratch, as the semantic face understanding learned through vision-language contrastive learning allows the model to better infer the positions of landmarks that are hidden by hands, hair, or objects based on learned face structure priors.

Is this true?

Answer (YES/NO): NO